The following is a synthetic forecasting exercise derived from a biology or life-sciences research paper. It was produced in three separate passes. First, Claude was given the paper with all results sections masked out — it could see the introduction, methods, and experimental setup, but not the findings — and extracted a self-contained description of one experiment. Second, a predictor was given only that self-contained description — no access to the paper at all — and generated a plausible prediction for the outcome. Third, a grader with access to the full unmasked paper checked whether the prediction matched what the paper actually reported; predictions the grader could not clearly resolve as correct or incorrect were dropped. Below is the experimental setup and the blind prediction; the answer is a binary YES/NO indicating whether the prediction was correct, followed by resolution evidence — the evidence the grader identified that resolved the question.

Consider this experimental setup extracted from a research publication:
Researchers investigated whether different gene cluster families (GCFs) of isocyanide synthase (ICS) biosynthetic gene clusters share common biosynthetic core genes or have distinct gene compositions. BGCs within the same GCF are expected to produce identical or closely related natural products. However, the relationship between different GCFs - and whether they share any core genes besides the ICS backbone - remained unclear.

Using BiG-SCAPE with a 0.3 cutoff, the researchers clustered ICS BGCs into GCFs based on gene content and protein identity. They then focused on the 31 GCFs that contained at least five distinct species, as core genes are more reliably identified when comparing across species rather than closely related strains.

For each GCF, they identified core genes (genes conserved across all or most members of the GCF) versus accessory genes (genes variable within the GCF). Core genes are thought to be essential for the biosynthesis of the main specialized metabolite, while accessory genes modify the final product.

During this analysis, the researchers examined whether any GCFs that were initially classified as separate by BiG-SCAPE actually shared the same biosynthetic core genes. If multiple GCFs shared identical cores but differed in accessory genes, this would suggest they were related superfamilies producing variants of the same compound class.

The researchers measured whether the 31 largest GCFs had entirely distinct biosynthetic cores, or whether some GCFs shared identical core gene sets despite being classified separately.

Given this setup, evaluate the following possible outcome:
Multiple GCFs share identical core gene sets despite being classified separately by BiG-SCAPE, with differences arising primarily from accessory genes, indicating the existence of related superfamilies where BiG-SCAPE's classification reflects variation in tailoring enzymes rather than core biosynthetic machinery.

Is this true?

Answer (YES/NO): YES